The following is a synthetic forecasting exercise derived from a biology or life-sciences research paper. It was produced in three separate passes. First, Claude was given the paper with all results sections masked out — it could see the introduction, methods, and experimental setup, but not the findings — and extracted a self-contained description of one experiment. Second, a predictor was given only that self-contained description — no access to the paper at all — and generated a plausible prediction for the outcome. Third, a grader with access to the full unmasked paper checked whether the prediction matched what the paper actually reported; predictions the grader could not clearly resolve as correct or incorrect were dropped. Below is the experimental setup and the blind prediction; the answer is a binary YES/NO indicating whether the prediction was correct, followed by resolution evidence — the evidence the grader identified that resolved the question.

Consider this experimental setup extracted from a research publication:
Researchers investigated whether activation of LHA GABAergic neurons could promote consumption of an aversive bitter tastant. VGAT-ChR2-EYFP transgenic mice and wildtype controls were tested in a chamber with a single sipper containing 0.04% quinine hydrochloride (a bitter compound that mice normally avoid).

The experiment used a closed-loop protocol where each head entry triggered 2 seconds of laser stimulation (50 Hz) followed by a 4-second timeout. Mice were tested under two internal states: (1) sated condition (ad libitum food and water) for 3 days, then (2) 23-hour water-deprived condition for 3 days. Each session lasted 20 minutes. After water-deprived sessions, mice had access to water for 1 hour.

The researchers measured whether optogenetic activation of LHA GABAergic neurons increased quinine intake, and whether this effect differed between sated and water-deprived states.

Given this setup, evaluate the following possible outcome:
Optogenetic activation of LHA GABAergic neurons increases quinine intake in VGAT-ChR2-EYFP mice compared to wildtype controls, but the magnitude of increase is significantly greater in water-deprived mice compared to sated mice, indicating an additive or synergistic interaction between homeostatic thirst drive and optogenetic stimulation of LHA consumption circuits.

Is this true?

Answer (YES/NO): NO